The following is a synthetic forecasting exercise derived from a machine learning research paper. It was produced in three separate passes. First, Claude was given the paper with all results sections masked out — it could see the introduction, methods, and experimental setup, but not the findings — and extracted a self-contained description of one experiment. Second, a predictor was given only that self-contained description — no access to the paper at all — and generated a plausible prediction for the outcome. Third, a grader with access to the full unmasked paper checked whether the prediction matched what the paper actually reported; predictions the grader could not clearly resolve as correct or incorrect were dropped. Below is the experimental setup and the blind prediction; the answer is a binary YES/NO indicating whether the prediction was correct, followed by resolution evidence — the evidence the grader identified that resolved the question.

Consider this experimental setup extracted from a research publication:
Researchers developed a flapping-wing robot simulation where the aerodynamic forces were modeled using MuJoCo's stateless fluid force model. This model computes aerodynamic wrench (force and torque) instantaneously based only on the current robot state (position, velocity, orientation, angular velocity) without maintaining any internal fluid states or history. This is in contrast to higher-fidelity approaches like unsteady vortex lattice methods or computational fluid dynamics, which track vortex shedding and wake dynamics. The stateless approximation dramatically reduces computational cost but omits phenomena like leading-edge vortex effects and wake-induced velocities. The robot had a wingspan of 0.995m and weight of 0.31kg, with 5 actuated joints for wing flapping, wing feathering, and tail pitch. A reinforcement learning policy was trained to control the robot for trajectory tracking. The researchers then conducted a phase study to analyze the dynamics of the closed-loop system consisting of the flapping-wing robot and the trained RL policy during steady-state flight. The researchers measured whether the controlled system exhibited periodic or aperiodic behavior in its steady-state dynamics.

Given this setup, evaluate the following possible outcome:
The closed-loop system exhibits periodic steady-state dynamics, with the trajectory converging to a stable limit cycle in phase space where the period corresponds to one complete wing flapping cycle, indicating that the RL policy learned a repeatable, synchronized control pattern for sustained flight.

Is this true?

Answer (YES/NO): YES